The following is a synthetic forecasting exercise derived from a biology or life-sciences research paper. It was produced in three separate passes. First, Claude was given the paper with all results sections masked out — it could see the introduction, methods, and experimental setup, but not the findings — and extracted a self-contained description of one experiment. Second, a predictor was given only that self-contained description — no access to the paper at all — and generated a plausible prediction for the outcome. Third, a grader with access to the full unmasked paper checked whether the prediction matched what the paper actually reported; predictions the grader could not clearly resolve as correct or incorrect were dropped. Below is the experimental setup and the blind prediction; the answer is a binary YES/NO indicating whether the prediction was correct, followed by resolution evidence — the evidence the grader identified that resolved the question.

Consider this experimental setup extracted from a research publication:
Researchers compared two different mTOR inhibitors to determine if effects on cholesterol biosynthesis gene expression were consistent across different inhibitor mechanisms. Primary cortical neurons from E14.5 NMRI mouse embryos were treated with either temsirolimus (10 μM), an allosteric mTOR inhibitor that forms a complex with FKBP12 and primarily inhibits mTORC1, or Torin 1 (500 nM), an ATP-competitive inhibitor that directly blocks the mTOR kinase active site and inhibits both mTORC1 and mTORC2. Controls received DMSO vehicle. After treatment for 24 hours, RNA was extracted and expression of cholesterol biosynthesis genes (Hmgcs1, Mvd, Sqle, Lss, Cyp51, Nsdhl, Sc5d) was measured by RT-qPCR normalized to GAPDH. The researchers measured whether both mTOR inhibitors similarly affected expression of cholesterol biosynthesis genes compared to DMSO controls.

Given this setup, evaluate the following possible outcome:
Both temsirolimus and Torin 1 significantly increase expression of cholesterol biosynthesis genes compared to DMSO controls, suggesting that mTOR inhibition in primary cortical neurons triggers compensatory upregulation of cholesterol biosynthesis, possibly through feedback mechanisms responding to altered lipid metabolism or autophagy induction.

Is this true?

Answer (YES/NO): NO